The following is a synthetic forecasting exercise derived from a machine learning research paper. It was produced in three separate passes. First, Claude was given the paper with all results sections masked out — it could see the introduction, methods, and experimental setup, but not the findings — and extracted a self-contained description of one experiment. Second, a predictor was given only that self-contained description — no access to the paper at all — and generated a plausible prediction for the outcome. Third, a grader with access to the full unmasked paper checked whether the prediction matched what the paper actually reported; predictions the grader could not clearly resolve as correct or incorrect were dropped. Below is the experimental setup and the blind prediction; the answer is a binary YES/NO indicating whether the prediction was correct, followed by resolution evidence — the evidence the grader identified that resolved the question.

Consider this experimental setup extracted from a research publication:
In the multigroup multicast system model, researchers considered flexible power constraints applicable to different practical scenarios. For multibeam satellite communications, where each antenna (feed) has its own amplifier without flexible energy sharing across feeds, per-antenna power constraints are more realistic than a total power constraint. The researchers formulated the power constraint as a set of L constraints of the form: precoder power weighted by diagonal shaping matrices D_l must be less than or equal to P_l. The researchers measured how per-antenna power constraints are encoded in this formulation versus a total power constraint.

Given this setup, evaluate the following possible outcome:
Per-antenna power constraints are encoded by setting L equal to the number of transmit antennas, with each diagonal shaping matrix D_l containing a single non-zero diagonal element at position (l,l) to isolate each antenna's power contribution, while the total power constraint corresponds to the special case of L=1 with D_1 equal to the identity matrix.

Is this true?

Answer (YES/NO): YES